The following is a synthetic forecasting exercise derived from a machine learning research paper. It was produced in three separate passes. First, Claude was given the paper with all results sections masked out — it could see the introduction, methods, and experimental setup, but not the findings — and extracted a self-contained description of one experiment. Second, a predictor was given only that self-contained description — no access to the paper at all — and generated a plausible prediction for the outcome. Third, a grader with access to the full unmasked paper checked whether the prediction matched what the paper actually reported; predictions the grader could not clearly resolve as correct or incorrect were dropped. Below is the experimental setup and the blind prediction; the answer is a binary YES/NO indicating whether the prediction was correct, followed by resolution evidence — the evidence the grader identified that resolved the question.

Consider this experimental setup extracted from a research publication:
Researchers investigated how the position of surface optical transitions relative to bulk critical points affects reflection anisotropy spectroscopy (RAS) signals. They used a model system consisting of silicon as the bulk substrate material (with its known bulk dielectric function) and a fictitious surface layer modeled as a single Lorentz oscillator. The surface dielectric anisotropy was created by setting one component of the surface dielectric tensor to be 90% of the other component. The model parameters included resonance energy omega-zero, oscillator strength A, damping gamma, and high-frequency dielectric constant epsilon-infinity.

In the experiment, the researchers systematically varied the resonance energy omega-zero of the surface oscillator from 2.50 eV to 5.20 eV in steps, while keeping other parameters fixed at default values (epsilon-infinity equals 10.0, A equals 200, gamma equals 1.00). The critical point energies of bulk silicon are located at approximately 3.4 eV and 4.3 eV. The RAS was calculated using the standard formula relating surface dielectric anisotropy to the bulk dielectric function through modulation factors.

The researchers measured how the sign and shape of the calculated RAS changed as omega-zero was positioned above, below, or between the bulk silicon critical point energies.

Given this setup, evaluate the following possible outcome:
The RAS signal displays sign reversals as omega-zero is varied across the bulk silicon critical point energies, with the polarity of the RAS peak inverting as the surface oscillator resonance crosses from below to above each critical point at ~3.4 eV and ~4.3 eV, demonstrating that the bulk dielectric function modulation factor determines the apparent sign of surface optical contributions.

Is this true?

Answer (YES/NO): YES